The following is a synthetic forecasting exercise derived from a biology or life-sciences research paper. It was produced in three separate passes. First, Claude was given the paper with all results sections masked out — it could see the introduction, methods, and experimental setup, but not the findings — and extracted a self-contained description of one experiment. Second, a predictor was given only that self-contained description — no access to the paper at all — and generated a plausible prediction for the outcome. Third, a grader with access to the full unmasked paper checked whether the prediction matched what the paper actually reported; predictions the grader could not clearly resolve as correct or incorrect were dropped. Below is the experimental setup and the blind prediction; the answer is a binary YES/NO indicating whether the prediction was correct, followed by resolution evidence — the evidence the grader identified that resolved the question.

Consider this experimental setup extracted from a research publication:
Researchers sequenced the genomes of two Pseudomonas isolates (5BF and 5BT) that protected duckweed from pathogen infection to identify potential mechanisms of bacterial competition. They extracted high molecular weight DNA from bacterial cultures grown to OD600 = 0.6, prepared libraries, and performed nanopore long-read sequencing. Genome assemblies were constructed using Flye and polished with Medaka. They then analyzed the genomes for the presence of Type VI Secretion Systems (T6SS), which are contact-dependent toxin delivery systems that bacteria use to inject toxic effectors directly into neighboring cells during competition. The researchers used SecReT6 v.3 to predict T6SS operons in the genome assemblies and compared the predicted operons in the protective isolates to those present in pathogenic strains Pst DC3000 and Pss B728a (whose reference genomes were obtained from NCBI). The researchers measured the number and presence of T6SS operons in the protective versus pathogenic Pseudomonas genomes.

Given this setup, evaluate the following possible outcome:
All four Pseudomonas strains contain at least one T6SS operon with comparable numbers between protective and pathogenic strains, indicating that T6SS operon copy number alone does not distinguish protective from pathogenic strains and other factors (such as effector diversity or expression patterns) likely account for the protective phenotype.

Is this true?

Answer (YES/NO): NO